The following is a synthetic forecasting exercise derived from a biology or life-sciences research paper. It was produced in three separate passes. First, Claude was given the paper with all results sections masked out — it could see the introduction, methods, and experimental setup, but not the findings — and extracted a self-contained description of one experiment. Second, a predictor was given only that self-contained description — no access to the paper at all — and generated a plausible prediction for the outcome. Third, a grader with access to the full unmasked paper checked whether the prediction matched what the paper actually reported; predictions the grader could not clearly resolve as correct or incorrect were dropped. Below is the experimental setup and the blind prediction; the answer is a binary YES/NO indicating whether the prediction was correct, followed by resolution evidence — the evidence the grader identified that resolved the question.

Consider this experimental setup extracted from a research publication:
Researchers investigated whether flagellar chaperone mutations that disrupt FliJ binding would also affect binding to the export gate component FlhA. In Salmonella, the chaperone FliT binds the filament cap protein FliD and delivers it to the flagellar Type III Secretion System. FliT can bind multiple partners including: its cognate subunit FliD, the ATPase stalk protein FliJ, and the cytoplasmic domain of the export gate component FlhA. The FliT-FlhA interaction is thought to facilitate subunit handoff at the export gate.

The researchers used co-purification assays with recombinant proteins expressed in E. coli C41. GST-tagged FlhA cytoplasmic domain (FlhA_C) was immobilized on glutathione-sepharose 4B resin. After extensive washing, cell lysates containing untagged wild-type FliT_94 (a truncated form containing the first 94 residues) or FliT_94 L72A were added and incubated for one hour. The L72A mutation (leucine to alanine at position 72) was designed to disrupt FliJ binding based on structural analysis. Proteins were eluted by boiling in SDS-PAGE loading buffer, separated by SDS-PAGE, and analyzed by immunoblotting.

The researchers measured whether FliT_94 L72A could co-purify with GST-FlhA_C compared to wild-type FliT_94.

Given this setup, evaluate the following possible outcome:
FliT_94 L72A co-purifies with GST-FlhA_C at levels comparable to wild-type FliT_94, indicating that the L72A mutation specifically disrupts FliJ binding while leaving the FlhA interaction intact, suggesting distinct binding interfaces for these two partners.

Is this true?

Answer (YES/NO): YES